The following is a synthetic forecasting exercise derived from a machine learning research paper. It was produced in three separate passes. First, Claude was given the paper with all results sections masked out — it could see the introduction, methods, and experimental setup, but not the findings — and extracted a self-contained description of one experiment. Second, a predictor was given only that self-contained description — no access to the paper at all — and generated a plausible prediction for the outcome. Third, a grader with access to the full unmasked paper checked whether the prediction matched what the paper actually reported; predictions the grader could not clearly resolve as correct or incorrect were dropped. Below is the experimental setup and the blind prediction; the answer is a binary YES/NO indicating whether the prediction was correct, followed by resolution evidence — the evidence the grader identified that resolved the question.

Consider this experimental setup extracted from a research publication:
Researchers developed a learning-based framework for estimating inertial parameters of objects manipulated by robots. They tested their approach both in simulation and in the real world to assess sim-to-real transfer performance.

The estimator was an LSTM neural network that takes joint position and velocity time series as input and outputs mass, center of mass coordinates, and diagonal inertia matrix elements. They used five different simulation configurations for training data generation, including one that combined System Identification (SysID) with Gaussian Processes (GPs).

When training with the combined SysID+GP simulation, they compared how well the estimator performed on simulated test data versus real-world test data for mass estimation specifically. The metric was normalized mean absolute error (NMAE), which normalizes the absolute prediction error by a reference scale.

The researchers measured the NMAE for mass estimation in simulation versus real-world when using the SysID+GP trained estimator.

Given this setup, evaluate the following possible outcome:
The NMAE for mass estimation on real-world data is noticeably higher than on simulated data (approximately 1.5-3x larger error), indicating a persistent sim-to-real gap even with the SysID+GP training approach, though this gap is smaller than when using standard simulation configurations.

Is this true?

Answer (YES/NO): YES